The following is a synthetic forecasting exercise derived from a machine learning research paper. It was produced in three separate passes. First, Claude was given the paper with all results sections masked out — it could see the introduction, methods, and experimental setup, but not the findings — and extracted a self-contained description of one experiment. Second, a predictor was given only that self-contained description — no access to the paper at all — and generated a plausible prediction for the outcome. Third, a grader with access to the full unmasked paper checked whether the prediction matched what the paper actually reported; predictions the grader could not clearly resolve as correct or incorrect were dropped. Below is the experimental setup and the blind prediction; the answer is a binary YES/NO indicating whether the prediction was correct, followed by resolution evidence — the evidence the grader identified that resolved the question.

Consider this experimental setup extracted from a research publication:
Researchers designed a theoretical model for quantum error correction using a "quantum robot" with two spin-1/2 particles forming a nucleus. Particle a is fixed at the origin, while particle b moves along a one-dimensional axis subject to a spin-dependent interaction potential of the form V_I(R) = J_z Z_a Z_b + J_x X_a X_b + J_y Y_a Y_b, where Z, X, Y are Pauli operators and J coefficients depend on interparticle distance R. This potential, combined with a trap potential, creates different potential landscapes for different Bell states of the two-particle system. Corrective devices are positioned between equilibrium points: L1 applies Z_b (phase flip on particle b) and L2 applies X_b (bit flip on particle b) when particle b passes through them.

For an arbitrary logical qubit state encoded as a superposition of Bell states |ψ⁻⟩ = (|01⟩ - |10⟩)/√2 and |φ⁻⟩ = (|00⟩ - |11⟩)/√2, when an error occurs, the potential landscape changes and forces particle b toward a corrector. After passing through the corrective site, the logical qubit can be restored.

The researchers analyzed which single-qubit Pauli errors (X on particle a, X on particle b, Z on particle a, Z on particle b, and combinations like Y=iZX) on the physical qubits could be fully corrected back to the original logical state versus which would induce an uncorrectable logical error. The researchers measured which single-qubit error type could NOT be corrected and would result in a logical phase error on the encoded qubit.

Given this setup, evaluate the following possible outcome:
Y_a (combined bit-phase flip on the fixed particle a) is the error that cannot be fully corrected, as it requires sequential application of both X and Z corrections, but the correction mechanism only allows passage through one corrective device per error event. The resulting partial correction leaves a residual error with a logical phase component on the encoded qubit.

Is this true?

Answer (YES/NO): NO